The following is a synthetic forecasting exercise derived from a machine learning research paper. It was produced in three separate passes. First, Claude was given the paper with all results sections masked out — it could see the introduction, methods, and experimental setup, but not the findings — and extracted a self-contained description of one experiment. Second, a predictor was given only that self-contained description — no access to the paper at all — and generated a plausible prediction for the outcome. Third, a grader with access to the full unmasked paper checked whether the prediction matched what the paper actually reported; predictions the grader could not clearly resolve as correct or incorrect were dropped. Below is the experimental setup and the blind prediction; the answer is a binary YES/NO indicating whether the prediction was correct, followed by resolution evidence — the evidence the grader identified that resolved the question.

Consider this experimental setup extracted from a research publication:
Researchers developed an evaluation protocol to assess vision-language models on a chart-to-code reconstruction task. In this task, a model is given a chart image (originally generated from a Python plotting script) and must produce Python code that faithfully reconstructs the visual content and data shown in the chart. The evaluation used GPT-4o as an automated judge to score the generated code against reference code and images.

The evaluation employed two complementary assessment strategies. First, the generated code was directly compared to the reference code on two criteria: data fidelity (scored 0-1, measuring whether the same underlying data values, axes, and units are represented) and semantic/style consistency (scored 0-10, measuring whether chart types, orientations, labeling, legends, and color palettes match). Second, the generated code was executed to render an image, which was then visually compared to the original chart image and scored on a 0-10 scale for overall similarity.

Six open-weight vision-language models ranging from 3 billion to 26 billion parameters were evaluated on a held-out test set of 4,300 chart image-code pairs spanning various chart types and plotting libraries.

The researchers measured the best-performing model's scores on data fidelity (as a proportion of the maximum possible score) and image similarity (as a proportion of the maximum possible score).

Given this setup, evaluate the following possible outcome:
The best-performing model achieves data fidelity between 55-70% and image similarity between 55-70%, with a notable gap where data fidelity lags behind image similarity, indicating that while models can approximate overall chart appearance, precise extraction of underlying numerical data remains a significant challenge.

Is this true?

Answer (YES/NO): NO